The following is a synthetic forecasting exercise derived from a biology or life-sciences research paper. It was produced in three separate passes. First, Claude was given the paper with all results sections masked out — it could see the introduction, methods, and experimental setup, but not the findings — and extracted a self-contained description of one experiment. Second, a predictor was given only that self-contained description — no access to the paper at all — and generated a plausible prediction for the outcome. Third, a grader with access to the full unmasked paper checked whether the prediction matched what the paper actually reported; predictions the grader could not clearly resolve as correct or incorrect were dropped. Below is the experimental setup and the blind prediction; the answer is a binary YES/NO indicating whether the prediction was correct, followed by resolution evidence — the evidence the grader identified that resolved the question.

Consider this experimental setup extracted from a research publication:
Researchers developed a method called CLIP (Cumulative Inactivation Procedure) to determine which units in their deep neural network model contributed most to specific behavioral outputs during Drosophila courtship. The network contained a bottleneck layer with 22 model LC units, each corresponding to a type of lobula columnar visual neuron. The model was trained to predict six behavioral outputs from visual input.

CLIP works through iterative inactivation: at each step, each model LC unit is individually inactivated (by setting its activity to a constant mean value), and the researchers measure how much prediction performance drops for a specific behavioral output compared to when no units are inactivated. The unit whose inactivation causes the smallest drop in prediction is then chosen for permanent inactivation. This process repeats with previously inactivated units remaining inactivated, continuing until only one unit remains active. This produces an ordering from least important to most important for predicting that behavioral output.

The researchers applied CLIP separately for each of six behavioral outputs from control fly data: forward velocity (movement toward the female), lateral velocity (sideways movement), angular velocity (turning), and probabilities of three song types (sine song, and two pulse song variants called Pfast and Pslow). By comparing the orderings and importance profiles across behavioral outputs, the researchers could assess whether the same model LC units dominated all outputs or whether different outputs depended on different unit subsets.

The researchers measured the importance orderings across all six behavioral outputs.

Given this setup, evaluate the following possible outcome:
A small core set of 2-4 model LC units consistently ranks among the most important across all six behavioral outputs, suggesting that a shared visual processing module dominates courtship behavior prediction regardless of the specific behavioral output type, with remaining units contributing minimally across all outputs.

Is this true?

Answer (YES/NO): NO